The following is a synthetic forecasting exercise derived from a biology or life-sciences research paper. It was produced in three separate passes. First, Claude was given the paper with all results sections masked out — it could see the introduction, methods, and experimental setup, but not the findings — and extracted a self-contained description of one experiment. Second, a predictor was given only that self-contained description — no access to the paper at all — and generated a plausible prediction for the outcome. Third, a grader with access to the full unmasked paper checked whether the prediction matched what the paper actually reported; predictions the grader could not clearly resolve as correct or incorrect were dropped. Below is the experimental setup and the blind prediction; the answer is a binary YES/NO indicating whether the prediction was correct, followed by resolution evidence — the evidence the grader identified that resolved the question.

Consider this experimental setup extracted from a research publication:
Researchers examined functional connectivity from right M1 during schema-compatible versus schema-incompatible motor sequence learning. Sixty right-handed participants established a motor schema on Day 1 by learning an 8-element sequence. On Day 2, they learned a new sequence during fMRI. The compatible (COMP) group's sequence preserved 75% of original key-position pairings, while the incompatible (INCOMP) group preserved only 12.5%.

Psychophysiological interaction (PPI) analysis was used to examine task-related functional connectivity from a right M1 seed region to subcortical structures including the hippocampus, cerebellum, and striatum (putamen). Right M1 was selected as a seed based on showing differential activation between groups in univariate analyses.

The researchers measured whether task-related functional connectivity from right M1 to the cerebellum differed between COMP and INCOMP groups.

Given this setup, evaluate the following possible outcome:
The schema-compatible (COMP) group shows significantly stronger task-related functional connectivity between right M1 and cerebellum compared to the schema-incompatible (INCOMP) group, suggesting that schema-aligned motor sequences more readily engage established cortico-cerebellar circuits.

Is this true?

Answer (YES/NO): NO